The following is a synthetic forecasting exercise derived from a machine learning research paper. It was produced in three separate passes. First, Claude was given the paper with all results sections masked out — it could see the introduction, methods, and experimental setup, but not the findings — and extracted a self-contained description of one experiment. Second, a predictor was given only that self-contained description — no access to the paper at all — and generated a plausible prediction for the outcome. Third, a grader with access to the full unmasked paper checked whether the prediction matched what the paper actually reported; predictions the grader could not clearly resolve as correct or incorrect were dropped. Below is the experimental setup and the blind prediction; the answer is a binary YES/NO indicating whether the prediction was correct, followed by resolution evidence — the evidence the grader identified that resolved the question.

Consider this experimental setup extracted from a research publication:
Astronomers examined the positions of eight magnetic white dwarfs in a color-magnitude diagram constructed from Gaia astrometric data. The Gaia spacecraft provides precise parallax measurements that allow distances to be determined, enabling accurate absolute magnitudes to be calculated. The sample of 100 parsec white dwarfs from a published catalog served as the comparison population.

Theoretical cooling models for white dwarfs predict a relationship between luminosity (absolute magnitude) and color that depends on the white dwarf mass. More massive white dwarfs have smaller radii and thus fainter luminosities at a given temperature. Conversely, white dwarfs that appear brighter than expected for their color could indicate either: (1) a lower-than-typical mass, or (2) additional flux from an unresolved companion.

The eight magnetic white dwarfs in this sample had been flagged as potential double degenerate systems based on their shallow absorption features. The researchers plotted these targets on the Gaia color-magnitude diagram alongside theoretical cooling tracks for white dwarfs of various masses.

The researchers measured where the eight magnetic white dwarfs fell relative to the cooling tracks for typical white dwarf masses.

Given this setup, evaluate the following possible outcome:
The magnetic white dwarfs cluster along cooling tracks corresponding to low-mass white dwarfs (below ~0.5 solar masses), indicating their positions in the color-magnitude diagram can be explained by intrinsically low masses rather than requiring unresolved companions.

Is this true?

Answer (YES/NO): NO